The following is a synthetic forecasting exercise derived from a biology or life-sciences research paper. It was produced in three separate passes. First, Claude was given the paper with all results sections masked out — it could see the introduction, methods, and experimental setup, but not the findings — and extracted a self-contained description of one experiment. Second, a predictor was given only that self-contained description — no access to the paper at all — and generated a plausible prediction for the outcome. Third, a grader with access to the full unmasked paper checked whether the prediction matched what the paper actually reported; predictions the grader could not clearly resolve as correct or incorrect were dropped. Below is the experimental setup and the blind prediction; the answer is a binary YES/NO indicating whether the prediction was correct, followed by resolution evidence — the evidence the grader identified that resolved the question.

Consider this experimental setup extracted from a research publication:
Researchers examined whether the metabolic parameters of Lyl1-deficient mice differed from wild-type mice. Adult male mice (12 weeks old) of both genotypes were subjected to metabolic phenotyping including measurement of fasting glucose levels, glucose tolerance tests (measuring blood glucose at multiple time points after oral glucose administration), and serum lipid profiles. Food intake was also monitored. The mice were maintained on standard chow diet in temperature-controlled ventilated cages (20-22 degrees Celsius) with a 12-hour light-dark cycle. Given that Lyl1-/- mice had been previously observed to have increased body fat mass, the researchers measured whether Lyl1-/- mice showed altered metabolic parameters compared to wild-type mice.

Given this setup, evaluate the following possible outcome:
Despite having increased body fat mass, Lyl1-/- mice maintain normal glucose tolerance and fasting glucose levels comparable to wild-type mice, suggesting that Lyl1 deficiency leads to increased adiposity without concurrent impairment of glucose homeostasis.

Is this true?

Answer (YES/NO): YES